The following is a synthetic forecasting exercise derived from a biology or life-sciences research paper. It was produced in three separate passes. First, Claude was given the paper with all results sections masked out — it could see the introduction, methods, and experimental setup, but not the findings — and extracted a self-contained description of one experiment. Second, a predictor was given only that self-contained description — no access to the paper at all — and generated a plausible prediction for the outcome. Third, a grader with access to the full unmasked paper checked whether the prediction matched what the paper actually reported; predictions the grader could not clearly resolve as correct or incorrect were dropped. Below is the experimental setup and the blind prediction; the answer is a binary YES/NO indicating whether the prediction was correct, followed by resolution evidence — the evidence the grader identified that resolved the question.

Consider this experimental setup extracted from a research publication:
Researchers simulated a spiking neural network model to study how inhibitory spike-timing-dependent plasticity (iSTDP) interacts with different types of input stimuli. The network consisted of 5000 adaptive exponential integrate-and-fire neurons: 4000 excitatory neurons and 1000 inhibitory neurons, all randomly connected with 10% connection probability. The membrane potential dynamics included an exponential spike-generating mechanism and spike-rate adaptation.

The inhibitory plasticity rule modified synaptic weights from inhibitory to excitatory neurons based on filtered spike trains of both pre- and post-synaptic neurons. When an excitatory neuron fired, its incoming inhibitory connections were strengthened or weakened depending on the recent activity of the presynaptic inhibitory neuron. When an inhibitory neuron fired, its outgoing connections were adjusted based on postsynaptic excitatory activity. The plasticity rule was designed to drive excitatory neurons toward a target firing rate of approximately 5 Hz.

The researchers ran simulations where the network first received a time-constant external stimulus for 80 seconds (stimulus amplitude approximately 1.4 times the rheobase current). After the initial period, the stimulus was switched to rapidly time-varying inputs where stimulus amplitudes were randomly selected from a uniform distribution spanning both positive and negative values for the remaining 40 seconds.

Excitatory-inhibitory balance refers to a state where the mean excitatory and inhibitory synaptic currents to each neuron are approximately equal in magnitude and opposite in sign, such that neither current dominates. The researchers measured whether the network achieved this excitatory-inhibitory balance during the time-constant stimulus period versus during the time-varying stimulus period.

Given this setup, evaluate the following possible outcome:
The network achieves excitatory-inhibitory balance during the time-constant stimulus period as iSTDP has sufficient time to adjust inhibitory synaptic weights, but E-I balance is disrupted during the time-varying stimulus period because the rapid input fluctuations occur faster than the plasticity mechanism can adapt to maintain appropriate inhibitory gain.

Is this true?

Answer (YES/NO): NO